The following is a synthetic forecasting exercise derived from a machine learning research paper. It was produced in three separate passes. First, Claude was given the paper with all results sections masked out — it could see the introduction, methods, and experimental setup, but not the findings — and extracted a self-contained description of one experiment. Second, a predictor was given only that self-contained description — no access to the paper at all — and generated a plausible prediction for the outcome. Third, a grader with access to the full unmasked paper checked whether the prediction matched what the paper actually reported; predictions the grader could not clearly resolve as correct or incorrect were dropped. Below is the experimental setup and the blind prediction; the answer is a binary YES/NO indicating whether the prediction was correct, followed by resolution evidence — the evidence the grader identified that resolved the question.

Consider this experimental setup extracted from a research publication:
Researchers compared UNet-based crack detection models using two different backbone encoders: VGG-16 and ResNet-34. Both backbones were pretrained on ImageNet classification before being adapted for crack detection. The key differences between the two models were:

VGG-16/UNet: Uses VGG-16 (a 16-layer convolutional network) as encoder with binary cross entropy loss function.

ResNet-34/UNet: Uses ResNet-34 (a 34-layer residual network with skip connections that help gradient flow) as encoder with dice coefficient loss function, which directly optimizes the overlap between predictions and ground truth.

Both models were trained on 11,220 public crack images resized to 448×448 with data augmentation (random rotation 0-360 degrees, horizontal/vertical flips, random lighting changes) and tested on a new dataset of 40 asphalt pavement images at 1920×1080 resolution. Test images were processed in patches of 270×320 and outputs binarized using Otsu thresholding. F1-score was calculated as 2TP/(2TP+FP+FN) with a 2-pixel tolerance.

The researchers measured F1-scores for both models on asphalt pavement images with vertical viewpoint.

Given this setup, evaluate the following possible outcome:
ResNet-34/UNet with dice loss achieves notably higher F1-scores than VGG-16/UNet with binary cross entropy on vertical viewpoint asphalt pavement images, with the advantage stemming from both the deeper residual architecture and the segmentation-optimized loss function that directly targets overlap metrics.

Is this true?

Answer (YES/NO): NO